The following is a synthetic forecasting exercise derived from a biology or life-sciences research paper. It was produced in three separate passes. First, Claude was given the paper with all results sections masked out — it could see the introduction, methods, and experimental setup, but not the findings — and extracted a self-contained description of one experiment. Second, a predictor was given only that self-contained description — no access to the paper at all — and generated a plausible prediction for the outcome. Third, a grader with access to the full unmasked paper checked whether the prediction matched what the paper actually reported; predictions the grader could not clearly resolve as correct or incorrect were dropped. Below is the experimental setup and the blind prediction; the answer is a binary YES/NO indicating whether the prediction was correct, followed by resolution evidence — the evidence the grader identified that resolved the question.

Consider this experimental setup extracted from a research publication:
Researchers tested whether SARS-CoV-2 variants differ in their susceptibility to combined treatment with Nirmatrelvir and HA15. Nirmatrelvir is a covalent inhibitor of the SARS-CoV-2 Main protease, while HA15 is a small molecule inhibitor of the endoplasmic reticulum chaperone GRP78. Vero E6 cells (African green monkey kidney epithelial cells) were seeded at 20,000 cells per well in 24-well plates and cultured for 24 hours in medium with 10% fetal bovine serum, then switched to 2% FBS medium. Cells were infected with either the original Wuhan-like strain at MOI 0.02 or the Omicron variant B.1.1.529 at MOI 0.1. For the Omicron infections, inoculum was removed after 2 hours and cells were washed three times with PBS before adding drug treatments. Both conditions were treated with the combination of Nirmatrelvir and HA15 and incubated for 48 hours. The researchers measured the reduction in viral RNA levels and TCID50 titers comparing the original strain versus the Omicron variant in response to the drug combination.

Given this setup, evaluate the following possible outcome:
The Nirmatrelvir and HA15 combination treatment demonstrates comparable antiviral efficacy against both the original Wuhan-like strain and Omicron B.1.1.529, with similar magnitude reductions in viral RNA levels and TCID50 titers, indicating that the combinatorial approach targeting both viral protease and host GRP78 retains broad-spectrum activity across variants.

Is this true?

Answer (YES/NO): NO